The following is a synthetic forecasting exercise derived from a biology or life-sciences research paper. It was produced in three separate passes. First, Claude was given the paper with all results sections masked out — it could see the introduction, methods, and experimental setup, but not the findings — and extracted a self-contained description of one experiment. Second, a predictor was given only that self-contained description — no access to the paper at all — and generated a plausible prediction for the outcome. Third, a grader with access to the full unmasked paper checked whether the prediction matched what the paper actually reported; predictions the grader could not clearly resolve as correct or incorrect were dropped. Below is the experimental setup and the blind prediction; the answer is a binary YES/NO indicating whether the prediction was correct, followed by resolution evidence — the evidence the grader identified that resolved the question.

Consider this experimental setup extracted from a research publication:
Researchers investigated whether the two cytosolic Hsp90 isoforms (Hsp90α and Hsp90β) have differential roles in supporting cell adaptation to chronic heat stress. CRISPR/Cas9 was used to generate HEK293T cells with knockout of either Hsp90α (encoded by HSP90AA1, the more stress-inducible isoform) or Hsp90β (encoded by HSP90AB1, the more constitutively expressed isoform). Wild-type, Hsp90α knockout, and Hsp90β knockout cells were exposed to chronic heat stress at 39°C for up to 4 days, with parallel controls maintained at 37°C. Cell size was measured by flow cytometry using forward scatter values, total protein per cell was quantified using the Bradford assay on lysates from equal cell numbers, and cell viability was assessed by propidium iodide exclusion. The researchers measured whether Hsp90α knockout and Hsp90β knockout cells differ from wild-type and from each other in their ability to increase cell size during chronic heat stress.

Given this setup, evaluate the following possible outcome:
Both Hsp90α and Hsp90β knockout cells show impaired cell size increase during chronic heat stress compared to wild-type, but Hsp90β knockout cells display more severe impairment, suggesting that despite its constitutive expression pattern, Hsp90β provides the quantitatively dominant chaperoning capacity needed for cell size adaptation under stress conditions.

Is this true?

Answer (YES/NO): NO